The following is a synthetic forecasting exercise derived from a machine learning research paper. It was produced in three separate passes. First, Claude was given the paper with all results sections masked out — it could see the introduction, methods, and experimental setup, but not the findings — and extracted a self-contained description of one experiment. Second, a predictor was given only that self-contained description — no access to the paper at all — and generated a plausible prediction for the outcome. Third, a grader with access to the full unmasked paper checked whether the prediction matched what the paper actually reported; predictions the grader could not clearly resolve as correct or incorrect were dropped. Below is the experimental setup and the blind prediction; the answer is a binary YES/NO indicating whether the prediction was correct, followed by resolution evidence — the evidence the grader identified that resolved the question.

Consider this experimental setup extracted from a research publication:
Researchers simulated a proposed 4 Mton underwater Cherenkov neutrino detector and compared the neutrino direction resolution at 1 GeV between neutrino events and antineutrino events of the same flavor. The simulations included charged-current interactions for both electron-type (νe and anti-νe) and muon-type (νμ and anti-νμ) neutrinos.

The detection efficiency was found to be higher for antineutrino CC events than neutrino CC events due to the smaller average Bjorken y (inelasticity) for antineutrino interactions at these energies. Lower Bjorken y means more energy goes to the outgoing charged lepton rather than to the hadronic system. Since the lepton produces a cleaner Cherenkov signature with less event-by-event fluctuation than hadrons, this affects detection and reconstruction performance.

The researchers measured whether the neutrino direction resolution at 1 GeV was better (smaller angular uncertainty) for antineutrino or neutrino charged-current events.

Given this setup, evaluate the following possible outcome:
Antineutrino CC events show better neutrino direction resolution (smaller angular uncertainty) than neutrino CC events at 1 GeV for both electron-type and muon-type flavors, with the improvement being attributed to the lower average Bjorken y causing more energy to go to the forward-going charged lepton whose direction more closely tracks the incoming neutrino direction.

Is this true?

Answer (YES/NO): YES